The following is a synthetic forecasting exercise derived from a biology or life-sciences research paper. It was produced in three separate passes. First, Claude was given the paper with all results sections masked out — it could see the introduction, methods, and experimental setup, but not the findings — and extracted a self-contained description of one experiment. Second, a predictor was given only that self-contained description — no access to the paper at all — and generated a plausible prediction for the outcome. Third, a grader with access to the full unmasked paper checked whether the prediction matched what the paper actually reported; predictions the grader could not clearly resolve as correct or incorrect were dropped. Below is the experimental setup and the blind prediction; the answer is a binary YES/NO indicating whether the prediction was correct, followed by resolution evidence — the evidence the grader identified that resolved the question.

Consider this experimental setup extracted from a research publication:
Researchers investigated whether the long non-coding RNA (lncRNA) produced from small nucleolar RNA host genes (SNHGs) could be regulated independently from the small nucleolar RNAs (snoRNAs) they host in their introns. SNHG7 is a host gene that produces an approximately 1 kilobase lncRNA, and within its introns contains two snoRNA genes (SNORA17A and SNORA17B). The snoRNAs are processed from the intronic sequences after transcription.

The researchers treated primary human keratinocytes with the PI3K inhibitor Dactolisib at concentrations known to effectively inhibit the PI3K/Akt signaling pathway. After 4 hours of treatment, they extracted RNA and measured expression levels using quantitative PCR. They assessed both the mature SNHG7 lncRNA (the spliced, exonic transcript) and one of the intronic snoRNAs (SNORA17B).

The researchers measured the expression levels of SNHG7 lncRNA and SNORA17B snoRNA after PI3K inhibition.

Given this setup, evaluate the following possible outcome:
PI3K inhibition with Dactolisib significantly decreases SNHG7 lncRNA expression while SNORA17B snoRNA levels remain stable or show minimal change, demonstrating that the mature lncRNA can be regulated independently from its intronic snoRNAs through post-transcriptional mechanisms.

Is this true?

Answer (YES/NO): NO